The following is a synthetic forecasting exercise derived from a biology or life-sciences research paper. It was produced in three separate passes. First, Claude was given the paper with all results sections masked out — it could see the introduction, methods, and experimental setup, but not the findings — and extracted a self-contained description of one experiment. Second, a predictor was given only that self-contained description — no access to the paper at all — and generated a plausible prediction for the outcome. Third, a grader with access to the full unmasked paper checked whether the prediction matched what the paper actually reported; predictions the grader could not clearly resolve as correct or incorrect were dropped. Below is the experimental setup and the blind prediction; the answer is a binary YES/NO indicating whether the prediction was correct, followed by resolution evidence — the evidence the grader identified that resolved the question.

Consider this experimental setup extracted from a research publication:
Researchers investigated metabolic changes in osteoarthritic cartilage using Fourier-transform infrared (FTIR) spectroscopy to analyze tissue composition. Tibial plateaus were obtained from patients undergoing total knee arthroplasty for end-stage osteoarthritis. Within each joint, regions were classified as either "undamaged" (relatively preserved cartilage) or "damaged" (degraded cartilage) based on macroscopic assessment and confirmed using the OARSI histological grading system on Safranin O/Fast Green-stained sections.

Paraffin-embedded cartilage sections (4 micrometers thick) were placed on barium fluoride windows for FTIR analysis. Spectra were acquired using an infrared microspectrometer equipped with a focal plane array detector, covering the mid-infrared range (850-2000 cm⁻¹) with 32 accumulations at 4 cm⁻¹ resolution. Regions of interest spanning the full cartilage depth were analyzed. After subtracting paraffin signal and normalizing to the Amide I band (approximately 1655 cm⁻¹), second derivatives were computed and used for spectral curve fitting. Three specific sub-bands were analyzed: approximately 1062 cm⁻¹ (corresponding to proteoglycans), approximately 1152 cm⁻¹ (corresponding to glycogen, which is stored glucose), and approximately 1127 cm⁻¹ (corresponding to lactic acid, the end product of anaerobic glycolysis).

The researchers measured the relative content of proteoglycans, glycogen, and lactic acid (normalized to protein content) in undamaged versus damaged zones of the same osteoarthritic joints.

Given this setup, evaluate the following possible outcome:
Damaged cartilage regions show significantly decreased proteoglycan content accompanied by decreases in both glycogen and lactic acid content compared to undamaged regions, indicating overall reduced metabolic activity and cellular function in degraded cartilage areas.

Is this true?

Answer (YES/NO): NO